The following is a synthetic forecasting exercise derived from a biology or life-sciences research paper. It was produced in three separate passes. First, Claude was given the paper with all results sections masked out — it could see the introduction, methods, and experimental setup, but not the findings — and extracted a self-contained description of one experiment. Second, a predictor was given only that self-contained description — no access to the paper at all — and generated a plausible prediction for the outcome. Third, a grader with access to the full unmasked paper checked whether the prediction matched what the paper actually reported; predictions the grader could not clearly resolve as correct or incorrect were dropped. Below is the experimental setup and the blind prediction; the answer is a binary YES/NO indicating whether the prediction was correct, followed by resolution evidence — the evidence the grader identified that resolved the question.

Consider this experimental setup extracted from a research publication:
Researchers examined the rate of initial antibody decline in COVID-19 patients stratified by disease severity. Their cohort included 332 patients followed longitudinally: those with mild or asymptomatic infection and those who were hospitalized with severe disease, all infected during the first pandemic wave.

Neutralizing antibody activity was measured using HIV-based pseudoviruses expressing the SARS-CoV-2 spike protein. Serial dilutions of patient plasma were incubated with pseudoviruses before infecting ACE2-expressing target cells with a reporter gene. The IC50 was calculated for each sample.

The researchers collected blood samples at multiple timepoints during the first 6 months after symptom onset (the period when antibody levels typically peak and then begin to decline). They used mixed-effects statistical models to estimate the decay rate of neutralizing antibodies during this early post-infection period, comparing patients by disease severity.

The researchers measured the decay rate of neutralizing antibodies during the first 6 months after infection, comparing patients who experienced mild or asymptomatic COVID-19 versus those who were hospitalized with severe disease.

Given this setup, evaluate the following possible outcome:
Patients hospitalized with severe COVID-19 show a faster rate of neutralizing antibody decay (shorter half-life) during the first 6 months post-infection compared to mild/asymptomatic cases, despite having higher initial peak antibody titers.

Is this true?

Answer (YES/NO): YES